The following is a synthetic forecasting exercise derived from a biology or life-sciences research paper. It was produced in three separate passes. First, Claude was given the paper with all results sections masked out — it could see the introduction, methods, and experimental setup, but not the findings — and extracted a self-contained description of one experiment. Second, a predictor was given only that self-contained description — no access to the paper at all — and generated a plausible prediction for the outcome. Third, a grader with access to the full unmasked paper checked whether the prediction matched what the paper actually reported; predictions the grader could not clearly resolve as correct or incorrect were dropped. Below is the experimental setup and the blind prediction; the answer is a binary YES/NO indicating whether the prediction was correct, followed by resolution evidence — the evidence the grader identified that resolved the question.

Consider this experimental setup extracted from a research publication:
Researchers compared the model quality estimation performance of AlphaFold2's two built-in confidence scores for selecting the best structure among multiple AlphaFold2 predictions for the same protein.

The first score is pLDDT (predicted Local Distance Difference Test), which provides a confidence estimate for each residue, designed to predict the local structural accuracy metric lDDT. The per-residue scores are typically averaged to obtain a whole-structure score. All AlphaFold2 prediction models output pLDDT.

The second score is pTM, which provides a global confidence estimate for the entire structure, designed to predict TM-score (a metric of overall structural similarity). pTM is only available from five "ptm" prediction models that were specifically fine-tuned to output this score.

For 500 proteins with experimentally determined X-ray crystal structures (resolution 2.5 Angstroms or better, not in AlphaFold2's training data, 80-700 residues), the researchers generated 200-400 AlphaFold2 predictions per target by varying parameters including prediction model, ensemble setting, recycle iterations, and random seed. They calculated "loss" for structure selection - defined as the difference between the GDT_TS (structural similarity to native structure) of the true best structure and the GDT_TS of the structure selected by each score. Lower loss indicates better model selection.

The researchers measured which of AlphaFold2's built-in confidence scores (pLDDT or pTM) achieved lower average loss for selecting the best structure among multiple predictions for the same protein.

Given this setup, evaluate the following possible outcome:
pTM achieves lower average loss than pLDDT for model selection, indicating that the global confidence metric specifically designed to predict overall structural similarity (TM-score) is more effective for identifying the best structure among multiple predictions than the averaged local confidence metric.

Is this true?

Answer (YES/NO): NO